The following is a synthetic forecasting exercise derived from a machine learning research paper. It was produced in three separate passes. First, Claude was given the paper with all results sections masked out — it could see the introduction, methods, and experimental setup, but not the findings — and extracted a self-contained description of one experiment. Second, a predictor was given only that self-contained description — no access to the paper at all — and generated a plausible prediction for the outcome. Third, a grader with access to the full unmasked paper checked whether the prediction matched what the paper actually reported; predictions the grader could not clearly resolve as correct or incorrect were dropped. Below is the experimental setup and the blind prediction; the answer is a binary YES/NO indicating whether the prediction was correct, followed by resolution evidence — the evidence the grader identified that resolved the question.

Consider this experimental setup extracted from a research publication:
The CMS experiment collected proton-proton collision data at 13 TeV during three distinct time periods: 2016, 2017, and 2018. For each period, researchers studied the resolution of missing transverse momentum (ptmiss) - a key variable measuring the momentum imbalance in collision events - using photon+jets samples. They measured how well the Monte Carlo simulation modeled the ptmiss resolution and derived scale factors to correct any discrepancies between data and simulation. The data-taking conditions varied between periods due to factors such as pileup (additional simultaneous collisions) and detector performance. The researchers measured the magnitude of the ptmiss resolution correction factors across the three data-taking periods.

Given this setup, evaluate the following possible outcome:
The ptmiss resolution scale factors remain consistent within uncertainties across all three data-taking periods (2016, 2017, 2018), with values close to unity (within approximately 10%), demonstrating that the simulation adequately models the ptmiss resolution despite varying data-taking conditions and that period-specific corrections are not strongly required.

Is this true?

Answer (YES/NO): NO